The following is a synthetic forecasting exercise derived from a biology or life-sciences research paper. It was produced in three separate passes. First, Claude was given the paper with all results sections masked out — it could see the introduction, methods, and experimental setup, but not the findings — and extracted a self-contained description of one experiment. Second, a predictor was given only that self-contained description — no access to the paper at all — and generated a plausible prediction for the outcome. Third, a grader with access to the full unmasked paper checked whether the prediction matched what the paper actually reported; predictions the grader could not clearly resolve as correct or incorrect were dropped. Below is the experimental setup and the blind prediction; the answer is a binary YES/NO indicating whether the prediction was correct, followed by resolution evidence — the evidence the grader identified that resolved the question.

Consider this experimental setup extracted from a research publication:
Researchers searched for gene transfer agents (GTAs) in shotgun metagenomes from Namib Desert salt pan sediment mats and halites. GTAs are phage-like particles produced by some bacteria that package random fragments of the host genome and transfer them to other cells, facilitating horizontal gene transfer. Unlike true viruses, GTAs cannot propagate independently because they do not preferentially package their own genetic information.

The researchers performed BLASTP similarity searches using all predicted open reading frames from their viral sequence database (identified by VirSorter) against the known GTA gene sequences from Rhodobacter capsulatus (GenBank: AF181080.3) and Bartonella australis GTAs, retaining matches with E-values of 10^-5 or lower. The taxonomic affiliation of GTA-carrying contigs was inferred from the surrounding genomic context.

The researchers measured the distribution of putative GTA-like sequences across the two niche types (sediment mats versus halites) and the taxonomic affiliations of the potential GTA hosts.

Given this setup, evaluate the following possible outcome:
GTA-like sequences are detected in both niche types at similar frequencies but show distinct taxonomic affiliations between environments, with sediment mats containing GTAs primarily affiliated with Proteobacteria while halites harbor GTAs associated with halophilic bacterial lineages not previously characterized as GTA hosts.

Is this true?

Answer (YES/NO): NO